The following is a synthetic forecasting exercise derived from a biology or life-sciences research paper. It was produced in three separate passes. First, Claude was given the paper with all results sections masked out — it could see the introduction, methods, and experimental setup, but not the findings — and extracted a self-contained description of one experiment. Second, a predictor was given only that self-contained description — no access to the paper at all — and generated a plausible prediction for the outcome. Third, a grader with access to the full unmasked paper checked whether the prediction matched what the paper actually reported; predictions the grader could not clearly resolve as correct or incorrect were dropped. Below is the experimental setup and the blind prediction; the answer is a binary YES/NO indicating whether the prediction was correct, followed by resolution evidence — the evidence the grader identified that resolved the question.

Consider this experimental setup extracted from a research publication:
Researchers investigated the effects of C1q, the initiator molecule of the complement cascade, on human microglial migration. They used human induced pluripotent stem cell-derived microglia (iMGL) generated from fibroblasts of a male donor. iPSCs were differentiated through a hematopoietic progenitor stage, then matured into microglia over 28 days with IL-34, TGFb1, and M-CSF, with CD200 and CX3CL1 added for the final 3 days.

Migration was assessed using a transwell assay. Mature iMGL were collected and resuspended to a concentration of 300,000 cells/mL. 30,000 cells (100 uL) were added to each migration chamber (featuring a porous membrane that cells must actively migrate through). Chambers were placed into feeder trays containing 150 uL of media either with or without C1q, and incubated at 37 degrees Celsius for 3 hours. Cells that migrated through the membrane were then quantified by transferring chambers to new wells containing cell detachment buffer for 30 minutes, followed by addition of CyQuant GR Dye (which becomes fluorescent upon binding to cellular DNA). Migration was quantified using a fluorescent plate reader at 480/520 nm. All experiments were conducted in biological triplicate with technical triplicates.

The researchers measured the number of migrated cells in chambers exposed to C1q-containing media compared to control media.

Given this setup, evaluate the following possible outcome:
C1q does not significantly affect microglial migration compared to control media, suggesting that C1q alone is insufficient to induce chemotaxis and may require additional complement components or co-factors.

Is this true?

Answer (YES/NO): NO